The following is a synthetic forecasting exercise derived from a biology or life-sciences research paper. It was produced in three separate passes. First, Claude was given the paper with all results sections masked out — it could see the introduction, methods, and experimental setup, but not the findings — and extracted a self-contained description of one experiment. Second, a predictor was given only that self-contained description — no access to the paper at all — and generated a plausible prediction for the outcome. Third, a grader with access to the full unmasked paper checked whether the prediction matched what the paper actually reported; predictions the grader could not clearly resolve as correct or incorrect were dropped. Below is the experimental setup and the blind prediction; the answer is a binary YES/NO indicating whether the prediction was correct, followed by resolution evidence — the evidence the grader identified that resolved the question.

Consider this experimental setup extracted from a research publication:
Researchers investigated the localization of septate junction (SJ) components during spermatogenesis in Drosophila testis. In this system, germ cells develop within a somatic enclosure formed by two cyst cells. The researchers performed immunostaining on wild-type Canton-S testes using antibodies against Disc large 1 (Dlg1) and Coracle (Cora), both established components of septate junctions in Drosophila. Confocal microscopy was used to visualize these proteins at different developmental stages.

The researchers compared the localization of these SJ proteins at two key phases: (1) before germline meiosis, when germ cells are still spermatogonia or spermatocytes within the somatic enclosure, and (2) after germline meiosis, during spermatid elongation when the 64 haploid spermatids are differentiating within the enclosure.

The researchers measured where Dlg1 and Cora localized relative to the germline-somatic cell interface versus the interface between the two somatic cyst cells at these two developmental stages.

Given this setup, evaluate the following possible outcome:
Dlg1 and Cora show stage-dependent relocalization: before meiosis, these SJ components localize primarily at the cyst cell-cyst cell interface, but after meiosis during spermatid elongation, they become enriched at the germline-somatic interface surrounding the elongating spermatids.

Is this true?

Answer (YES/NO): NO